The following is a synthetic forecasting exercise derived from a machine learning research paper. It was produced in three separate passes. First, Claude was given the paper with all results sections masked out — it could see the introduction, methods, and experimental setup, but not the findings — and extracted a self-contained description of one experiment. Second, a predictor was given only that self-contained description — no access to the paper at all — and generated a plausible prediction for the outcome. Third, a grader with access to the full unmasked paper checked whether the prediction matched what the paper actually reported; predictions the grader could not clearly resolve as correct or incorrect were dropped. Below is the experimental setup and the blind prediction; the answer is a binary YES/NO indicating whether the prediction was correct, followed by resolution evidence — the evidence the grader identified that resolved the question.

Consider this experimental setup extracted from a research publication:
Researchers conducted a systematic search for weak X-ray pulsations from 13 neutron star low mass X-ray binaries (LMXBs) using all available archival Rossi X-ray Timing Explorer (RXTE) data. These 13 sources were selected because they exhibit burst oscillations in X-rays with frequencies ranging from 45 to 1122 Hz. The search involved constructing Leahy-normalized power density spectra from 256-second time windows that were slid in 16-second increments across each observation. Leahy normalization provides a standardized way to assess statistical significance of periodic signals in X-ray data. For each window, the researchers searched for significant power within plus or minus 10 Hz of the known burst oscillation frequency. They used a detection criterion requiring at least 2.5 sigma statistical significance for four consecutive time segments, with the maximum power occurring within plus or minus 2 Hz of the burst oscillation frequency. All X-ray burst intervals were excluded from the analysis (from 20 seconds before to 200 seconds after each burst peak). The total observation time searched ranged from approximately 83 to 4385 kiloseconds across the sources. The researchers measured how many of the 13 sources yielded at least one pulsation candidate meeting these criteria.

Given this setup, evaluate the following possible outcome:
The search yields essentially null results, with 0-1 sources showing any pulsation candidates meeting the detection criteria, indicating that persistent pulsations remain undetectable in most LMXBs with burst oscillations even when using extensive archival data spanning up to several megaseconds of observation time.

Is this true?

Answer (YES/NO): NO